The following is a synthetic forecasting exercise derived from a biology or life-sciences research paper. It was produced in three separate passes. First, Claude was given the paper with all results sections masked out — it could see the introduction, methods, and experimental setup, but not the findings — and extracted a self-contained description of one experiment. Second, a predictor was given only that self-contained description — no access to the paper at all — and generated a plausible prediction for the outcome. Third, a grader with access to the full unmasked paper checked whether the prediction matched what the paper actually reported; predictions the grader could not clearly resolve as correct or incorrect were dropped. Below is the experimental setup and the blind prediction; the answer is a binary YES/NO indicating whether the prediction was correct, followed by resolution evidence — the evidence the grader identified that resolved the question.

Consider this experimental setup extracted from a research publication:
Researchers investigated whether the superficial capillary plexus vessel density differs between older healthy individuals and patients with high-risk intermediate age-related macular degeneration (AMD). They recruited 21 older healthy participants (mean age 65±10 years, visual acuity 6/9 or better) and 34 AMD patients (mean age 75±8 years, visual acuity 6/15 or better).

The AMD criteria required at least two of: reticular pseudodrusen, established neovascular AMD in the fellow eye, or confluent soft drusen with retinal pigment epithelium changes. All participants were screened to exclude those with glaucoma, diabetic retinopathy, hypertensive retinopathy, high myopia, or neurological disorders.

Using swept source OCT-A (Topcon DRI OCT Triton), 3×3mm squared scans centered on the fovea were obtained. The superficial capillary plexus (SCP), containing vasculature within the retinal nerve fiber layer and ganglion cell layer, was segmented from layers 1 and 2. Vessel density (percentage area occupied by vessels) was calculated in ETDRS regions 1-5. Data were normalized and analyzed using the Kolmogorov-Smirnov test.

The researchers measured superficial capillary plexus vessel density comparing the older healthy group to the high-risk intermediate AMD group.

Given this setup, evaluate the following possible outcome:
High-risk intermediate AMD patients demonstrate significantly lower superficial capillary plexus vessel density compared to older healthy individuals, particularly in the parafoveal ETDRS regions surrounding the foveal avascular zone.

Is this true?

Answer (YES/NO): NO